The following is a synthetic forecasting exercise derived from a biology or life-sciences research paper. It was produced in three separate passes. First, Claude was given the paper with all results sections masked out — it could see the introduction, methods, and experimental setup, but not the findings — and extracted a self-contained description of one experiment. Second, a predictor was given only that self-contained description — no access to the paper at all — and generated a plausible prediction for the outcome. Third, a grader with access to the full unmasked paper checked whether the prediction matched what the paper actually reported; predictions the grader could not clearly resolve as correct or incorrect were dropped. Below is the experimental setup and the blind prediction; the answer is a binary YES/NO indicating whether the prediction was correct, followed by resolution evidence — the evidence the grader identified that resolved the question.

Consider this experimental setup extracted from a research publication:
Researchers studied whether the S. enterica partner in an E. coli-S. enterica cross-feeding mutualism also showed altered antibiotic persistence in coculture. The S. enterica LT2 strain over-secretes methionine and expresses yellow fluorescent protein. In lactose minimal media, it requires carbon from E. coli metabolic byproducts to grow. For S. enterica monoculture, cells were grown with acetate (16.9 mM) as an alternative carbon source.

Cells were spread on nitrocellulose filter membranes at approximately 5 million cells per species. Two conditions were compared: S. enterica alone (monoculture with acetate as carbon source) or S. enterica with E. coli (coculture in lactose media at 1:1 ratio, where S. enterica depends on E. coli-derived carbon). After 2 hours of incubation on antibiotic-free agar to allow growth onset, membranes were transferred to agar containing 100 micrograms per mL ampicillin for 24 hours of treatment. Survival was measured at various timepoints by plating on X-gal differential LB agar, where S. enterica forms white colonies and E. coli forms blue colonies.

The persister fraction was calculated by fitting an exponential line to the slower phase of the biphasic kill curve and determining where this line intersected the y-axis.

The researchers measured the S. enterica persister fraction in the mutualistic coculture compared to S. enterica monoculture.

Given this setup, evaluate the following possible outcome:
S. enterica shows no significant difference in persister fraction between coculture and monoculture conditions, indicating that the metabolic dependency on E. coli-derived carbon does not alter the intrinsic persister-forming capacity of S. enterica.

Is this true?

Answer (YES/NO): NO